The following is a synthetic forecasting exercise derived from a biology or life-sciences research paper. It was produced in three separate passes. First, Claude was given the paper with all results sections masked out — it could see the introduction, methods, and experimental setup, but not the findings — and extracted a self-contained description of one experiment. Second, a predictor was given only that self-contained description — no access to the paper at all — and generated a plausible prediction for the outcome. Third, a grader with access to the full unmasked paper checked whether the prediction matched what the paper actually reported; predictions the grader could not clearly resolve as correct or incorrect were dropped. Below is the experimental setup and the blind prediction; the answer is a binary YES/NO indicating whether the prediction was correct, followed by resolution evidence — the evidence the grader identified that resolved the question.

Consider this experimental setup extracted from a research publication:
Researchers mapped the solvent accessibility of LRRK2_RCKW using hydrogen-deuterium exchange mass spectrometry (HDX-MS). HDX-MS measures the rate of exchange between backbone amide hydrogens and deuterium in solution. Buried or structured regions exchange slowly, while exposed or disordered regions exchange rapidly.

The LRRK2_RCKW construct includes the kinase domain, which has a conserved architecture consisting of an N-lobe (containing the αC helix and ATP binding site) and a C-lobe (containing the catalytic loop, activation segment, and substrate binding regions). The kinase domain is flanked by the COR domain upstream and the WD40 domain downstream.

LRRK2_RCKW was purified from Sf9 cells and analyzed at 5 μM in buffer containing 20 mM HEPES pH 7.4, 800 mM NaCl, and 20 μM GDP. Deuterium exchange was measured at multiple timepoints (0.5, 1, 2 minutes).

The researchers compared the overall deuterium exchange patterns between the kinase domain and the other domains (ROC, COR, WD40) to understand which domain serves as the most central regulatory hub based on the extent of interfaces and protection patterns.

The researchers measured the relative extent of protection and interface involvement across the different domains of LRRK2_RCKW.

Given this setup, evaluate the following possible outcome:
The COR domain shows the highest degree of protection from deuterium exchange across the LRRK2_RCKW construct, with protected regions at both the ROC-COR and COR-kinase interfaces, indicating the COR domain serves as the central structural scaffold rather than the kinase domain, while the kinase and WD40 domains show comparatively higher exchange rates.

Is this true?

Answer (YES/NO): NO